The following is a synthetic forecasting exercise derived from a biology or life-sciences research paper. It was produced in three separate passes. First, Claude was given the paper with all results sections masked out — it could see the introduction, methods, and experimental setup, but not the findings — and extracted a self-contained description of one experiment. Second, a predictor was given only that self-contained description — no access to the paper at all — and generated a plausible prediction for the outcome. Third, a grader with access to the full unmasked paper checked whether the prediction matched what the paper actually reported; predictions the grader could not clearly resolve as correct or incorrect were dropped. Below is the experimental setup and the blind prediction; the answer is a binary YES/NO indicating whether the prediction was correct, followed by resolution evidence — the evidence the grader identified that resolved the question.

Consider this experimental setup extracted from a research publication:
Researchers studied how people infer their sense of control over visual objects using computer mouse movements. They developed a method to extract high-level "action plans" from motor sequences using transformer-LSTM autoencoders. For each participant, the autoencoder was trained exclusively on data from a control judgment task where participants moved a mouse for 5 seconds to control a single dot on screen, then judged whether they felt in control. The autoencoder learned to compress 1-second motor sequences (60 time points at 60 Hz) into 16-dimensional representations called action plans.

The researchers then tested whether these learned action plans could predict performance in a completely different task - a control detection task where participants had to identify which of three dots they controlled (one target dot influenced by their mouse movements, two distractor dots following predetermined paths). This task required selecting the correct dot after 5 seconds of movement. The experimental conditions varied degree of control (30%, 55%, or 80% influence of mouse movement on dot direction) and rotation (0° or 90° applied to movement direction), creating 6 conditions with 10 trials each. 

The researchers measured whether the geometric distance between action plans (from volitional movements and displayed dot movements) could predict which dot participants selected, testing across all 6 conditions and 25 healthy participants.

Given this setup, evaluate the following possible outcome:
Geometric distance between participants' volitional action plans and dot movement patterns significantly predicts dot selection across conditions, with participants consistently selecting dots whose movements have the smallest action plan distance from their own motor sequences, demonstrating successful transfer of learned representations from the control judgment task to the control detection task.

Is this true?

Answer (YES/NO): YES